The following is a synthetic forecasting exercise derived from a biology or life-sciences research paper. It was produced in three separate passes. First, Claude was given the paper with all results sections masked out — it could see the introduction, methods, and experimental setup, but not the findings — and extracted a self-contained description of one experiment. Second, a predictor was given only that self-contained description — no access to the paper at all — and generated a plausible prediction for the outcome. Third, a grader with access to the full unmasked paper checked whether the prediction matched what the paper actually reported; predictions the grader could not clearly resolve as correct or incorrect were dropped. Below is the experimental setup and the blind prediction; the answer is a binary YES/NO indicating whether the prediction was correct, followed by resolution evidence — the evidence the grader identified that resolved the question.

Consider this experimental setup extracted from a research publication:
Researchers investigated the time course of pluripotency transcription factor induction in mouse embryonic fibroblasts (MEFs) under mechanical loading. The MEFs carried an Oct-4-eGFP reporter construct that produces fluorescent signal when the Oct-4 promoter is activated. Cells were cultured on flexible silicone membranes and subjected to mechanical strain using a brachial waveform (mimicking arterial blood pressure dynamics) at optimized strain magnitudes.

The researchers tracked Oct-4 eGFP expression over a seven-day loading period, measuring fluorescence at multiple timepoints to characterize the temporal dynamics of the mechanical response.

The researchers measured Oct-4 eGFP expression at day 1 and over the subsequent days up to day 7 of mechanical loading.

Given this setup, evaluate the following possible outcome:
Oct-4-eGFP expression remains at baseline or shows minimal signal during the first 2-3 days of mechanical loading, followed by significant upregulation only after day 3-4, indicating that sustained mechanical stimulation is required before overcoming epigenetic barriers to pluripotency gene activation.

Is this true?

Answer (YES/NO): NO